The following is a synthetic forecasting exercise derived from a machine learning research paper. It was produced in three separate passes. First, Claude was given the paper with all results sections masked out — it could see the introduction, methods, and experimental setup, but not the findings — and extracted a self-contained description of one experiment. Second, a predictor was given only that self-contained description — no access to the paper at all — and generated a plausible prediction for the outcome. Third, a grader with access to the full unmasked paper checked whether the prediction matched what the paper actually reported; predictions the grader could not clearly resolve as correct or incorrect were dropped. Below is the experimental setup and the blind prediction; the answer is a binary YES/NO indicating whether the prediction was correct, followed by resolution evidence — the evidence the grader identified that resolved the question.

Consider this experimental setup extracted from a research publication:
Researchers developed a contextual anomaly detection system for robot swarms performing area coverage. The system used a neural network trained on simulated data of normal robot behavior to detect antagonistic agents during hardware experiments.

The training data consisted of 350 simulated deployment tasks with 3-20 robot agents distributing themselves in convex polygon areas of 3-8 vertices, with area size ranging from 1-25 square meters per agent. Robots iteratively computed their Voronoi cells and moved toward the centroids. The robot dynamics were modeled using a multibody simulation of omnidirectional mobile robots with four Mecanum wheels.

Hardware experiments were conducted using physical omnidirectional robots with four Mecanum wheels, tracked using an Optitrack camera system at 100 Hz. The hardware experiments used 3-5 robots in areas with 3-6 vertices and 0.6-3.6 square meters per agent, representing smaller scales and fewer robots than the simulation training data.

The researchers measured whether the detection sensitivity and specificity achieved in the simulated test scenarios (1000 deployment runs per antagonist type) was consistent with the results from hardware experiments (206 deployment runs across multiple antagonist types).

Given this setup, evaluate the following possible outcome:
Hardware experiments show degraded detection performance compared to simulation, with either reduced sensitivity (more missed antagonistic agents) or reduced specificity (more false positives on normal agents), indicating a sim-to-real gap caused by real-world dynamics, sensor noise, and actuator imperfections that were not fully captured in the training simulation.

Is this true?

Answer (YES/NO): YES